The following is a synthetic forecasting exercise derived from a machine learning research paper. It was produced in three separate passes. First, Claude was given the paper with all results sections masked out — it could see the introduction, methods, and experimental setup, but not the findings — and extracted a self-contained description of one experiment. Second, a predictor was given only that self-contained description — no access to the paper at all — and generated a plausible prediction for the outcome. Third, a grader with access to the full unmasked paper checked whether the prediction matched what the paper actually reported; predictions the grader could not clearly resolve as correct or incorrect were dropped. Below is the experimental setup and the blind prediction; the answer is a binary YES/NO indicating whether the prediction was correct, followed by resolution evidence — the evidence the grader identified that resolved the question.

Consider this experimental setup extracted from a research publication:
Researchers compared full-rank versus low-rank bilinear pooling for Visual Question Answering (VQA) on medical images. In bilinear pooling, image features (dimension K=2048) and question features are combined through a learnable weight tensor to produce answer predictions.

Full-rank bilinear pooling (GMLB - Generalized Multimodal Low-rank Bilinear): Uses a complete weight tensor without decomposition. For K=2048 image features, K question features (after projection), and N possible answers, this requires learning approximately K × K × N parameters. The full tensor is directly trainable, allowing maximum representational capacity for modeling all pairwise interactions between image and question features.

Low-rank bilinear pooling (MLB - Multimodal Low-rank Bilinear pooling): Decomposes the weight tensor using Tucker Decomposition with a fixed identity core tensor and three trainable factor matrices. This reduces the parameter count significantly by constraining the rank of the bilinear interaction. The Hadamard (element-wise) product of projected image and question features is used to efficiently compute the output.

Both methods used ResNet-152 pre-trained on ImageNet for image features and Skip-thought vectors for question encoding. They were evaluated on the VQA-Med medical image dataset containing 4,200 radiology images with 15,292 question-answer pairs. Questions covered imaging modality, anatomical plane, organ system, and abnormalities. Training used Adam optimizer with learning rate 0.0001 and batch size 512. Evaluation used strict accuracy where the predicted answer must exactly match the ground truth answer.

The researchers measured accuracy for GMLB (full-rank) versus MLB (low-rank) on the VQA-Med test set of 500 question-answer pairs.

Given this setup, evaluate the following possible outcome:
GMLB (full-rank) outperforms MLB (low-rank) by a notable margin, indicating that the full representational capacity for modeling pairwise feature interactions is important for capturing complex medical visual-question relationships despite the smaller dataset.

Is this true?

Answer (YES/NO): NO